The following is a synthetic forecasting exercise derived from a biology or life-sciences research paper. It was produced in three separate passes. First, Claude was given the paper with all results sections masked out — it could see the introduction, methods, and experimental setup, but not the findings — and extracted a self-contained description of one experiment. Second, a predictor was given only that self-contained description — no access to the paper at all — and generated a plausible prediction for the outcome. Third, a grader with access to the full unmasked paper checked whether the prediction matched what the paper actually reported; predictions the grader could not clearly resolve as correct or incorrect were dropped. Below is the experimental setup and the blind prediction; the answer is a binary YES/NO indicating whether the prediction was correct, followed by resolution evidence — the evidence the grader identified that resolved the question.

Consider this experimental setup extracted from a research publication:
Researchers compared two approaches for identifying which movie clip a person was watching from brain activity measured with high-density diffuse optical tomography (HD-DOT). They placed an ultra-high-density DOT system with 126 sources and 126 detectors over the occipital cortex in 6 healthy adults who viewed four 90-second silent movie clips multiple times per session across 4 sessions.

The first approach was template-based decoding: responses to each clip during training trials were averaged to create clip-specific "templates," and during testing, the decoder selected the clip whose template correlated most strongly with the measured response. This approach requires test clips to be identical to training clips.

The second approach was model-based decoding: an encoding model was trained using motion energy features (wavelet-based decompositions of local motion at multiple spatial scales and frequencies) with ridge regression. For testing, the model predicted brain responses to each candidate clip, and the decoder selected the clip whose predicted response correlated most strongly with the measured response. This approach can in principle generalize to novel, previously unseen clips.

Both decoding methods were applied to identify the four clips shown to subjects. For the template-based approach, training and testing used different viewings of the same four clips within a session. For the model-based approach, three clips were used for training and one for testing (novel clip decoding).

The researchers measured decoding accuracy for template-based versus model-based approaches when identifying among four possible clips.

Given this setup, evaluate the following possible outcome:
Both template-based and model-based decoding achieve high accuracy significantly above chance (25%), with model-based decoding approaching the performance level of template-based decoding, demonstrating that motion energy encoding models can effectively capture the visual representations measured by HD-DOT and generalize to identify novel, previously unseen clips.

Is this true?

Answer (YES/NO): NO